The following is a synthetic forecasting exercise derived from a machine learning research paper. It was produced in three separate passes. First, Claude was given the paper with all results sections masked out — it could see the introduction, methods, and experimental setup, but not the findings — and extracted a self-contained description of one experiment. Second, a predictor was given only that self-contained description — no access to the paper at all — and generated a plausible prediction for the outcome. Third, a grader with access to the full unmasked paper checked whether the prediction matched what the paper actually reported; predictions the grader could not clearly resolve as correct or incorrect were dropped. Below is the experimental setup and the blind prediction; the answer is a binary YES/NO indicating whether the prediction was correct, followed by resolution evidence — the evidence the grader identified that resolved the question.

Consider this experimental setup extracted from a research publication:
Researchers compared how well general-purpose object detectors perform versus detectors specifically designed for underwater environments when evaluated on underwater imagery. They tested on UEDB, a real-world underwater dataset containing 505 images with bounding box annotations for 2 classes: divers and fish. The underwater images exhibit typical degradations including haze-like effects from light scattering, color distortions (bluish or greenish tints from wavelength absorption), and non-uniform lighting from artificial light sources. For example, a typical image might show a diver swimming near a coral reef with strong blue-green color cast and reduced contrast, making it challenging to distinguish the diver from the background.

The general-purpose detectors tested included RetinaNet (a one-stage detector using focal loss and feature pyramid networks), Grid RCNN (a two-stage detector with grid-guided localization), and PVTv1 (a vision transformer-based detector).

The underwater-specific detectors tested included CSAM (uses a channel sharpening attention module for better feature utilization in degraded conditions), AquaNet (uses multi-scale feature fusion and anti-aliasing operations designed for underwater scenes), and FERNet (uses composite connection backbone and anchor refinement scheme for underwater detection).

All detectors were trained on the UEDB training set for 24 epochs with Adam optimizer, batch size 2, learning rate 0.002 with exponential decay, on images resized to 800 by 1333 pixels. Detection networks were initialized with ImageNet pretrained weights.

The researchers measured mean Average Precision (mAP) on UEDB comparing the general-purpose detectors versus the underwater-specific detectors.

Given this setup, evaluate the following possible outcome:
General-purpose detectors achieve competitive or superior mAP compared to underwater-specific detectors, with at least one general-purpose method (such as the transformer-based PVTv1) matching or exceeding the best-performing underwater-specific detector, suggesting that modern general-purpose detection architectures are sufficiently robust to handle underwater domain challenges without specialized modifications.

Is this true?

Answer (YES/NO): NO